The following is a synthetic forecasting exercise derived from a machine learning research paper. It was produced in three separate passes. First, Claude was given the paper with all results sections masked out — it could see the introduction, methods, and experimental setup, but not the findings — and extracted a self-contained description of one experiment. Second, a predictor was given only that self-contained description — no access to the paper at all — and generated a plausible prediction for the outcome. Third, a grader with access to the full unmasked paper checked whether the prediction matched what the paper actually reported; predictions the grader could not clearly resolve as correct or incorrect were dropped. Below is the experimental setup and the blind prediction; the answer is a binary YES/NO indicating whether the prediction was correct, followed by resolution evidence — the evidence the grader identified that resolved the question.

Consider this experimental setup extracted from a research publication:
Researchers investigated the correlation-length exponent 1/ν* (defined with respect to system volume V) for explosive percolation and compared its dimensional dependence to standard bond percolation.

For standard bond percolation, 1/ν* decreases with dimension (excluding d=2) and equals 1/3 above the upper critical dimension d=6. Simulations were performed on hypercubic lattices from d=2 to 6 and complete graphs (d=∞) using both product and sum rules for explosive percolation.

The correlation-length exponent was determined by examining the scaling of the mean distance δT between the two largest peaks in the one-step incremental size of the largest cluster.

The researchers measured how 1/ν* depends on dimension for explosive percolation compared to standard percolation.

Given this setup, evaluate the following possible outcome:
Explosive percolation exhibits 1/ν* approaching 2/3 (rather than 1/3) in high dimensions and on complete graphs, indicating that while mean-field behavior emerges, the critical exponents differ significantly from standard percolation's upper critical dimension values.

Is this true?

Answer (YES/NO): NO